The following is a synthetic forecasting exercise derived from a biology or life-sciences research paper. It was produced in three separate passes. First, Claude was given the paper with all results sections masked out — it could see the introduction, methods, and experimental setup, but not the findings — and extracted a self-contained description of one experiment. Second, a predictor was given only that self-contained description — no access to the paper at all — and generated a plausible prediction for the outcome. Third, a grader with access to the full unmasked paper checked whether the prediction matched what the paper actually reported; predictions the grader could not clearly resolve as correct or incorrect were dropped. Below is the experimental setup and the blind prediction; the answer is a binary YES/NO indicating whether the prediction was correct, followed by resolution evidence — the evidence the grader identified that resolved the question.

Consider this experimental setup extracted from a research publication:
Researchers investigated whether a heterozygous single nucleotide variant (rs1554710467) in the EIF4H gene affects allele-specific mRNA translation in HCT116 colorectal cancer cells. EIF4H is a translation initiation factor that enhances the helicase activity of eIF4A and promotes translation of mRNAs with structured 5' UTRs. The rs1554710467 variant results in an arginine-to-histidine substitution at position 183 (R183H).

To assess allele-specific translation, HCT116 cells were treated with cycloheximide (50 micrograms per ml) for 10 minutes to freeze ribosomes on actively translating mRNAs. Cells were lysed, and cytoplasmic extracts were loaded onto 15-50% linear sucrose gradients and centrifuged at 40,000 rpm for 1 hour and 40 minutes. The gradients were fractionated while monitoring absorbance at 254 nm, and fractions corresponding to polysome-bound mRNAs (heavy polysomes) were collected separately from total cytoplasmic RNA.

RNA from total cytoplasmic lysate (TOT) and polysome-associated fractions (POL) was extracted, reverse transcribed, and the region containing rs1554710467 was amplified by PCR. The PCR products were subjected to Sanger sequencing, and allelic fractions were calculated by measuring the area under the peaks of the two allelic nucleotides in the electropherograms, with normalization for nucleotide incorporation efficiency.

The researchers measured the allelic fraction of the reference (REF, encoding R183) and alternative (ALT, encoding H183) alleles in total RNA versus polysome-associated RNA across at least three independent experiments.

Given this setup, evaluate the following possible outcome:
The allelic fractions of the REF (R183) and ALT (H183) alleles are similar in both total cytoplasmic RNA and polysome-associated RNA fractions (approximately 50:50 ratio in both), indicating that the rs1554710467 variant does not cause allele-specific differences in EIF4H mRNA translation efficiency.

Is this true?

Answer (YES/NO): NO